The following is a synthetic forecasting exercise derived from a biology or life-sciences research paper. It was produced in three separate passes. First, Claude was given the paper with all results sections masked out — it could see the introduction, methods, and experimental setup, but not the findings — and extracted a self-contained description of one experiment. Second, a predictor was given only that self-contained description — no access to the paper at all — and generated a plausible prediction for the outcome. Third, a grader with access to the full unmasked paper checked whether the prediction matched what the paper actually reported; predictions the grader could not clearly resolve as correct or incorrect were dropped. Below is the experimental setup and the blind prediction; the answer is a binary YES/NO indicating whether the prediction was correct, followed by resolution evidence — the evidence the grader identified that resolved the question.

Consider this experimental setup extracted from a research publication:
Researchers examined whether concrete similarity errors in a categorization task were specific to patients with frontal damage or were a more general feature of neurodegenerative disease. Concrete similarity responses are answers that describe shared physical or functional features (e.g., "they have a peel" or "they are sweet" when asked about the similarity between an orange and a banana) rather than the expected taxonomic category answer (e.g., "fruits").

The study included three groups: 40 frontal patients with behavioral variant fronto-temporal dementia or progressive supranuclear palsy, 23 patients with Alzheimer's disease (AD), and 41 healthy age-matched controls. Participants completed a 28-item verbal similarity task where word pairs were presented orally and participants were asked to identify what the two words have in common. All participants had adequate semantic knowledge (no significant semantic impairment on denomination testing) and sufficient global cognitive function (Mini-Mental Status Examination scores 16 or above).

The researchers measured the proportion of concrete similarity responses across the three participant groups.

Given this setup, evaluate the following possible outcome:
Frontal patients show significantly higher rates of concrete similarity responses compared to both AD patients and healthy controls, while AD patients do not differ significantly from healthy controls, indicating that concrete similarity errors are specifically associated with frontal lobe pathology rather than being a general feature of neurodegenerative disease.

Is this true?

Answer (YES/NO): NO